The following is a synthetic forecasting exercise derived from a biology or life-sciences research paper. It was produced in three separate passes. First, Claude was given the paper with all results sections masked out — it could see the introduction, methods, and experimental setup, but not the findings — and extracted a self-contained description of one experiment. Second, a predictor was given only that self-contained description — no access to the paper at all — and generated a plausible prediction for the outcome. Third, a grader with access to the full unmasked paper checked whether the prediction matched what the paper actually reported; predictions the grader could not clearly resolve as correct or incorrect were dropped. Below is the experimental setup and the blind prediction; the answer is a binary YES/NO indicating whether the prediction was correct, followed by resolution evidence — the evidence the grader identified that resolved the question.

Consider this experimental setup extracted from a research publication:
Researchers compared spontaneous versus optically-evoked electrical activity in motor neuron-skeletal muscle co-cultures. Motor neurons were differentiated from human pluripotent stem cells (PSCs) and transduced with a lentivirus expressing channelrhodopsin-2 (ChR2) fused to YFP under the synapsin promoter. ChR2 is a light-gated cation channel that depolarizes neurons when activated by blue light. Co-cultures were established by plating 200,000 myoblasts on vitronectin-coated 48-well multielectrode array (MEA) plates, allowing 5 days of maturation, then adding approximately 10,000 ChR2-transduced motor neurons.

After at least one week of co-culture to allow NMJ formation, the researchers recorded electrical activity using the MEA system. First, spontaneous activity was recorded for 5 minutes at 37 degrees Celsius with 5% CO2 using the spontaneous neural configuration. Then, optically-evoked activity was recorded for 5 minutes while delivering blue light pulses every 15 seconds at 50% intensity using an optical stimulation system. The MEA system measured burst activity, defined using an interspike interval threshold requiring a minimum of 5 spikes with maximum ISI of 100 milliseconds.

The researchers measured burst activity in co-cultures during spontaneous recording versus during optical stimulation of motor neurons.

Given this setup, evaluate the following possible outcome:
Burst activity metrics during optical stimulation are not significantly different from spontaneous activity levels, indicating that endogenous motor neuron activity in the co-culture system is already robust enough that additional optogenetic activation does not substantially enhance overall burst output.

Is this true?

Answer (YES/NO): NO